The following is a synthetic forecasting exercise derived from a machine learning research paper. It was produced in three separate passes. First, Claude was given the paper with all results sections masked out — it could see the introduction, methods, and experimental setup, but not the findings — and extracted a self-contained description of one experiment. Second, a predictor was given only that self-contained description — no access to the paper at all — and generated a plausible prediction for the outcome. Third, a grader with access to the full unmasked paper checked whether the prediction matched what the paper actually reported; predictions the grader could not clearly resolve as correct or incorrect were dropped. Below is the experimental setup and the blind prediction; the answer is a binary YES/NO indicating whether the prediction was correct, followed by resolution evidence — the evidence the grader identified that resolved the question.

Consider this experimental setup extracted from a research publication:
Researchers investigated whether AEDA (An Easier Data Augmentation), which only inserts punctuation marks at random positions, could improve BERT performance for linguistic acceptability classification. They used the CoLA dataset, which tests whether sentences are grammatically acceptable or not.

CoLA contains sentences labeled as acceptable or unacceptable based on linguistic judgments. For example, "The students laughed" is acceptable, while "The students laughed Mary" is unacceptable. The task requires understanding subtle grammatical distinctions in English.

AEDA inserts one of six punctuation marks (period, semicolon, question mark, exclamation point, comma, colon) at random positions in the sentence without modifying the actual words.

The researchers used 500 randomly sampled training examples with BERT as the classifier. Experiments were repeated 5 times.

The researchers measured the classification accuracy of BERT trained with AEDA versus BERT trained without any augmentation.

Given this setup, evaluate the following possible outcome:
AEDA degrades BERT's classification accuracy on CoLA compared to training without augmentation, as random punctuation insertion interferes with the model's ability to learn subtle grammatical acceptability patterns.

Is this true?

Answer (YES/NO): YES